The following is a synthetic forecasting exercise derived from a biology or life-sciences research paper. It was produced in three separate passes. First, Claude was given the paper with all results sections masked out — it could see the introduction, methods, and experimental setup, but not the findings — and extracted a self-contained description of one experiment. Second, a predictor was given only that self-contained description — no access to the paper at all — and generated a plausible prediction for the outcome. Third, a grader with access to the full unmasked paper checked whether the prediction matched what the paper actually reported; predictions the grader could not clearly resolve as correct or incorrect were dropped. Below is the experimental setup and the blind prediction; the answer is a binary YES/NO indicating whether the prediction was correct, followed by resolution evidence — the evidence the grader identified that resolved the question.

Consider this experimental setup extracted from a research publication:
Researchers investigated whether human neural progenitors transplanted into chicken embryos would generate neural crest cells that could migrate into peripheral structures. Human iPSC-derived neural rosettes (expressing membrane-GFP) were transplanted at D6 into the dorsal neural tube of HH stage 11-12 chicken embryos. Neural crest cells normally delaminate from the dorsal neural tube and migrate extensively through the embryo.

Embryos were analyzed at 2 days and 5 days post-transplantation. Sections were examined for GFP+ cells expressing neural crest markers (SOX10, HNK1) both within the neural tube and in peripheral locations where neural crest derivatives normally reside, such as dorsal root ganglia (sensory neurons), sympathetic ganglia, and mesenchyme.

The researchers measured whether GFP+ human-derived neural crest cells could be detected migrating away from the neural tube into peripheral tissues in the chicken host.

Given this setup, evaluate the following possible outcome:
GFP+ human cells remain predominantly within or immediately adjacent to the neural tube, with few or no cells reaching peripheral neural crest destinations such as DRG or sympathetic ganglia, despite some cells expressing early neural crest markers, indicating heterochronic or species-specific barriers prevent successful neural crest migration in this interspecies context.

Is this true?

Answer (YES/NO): YES